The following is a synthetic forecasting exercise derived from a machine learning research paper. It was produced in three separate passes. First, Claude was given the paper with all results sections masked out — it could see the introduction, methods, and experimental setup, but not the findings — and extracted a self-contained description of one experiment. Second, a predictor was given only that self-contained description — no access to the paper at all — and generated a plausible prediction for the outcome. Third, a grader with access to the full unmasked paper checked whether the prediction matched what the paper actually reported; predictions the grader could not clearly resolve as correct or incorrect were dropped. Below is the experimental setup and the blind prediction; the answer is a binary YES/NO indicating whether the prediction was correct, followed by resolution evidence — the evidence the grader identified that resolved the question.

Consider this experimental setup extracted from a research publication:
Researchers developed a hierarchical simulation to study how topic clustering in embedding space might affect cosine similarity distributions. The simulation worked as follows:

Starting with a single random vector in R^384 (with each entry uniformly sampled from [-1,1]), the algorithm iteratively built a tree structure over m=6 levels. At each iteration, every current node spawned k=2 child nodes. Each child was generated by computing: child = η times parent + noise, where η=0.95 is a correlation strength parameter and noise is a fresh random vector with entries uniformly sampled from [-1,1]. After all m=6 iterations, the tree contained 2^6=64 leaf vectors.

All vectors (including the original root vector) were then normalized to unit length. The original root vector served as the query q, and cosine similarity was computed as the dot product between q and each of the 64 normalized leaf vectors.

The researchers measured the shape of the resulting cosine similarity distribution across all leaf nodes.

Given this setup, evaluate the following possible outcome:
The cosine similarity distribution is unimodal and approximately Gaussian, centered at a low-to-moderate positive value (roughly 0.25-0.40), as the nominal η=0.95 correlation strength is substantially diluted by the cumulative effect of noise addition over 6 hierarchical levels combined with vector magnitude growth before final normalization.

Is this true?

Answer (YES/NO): NO